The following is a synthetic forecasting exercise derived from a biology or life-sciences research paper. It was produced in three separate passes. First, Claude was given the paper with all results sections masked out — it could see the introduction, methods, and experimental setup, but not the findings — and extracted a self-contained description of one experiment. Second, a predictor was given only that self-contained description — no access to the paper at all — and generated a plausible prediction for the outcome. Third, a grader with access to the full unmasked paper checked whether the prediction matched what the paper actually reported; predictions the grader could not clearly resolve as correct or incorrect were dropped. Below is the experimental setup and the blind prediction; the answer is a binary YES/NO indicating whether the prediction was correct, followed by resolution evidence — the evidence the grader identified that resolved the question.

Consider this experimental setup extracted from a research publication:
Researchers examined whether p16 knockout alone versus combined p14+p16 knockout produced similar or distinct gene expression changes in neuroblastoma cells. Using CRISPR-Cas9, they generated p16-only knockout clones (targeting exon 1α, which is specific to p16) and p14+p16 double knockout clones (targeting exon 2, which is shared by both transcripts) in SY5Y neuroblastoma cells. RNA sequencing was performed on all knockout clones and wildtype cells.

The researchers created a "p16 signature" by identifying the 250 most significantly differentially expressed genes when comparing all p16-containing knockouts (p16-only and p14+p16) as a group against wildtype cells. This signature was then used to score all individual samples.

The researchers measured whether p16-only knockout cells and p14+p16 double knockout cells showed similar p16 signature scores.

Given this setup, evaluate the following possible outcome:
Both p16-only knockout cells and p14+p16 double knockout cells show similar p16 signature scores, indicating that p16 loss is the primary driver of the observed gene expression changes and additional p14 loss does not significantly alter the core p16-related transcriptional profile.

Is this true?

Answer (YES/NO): YES